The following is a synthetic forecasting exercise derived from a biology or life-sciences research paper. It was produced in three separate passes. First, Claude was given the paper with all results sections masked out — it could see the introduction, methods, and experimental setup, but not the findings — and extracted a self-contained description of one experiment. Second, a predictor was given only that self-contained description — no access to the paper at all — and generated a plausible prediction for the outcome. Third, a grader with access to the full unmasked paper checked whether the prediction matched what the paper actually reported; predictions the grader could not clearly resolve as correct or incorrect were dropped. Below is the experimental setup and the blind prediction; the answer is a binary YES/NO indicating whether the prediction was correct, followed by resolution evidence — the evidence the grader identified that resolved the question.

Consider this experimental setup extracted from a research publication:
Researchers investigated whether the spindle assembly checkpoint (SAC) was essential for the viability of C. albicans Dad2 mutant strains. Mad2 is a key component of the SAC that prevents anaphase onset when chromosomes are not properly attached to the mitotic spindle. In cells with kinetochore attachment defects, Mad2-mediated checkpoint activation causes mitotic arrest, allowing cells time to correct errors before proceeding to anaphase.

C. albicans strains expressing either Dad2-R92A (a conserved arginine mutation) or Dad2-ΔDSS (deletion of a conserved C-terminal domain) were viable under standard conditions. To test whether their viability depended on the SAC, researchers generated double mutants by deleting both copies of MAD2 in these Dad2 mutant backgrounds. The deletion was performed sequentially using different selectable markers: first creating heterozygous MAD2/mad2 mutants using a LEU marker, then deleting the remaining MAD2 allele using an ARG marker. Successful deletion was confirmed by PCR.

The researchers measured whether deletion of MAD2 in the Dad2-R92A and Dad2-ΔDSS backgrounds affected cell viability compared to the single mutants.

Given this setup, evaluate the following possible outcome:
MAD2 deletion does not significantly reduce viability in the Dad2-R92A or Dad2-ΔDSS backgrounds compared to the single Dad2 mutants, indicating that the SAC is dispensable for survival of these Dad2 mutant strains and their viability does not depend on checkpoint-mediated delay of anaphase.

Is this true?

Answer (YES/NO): YES